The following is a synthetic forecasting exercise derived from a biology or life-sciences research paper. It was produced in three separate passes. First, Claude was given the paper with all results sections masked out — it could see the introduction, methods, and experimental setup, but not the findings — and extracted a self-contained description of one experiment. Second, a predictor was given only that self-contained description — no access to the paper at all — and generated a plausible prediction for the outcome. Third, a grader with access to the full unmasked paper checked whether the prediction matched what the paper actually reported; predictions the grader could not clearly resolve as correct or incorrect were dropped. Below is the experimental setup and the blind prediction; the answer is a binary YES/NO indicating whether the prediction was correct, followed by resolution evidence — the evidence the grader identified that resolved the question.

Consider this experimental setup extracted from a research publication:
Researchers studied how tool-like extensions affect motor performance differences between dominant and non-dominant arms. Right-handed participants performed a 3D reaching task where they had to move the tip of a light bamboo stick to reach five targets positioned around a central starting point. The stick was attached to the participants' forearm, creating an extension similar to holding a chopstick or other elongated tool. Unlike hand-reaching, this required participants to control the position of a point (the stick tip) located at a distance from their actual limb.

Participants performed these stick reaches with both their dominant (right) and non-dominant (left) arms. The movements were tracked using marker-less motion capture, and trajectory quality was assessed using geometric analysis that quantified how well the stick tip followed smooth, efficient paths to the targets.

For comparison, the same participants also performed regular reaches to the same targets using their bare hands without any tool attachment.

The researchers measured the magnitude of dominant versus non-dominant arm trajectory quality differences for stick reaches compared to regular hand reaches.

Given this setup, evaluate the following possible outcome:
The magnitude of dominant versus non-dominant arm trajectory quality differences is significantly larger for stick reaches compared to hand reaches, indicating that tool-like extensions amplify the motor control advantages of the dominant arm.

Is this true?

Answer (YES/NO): YES